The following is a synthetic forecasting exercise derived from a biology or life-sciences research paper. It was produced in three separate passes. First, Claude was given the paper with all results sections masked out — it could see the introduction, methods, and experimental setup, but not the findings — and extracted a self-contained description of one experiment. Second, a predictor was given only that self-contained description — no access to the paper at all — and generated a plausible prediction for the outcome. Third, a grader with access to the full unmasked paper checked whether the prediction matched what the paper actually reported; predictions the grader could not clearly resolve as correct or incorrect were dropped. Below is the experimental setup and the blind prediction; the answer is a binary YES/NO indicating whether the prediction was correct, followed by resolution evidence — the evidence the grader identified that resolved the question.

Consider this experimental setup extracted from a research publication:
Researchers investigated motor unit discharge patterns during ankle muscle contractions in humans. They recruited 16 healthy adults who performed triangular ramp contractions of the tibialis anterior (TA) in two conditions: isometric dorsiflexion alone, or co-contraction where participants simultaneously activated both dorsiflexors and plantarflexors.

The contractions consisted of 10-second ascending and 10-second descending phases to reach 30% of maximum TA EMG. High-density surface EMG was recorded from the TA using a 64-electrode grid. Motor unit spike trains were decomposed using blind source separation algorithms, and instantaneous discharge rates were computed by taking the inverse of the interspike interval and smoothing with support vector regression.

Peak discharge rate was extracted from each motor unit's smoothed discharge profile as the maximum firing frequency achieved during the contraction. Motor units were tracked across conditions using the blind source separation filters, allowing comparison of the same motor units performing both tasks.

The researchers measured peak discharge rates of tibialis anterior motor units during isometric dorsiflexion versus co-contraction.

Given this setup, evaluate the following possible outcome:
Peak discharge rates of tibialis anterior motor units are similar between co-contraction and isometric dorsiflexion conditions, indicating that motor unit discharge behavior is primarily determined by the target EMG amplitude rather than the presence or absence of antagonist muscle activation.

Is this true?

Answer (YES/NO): NO